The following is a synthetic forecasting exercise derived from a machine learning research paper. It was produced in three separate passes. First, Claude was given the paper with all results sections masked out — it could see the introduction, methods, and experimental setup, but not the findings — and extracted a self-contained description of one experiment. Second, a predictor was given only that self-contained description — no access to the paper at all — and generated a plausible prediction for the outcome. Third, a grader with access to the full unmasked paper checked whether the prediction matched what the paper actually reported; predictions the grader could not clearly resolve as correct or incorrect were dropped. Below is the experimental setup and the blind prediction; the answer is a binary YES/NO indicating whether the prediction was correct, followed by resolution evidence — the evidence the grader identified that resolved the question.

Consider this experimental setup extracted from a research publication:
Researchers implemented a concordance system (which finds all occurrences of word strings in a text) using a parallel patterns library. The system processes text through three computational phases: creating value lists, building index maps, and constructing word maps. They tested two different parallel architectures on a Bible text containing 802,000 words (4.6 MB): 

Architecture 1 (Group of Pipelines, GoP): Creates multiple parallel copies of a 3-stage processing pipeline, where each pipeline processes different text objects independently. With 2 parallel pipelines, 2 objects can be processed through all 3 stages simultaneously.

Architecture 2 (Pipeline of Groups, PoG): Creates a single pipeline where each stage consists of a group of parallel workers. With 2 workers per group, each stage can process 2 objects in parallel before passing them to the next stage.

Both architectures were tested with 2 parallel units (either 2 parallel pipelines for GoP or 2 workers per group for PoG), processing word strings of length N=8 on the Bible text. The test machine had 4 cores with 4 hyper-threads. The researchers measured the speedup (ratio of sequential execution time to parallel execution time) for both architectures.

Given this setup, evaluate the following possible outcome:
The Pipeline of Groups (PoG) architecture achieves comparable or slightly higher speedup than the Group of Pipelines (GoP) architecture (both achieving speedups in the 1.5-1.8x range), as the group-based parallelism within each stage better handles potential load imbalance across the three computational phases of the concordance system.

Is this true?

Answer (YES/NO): NO